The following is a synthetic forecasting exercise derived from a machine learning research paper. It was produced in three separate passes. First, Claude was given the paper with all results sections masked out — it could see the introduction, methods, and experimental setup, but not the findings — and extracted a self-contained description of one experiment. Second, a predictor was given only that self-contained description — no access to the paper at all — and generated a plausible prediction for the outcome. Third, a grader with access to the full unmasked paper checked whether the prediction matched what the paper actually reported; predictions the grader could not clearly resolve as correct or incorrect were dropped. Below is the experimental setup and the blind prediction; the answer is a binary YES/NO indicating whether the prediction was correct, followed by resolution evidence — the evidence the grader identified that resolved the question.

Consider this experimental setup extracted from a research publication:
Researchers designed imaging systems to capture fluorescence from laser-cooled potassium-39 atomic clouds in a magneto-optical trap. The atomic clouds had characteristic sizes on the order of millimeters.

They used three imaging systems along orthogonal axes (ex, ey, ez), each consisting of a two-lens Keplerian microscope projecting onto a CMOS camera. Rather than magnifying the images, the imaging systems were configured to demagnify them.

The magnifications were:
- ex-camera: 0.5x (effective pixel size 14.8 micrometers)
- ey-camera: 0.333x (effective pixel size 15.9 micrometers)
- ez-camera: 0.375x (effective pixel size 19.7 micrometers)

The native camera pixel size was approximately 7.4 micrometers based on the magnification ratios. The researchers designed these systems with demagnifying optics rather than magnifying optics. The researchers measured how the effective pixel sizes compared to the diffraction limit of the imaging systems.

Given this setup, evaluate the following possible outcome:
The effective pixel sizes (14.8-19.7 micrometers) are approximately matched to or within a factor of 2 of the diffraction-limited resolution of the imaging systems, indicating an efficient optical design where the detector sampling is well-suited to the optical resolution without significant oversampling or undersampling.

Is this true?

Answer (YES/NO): NO